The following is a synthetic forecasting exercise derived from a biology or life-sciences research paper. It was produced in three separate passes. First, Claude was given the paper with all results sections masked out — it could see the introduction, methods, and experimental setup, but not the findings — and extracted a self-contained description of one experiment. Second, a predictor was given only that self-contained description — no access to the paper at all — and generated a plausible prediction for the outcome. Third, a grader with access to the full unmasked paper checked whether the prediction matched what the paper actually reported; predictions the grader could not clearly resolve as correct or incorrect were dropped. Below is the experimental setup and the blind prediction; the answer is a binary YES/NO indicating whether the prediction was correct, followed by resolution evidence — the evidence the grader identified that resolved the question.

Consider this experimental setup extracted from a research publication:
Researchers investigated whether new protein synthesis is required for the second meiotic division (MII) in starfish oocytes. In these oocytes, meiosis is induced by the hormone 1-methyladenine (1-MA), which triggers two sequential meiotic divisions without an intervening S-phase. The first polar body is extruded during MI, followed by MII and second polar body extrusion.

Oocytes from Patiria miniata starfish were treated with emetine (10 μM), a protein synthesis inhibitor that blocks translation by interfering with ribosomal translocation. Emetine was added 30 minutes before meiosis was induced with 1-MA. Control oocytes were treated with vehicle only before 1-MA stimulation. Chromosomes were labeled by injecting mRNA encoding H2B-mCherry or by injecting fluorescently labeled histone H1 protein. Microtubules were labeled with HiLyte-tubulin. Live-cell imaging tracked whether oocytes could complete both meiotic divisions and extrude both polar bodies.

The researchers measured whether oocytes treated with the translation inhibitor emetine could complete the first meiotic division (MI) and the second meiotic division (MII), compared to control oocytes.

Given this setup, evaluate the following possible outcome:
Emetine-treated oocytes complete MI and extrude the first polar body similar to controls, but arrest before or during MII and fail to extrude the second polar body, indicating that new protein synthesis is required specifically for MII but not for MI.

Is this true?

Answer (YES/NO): YES